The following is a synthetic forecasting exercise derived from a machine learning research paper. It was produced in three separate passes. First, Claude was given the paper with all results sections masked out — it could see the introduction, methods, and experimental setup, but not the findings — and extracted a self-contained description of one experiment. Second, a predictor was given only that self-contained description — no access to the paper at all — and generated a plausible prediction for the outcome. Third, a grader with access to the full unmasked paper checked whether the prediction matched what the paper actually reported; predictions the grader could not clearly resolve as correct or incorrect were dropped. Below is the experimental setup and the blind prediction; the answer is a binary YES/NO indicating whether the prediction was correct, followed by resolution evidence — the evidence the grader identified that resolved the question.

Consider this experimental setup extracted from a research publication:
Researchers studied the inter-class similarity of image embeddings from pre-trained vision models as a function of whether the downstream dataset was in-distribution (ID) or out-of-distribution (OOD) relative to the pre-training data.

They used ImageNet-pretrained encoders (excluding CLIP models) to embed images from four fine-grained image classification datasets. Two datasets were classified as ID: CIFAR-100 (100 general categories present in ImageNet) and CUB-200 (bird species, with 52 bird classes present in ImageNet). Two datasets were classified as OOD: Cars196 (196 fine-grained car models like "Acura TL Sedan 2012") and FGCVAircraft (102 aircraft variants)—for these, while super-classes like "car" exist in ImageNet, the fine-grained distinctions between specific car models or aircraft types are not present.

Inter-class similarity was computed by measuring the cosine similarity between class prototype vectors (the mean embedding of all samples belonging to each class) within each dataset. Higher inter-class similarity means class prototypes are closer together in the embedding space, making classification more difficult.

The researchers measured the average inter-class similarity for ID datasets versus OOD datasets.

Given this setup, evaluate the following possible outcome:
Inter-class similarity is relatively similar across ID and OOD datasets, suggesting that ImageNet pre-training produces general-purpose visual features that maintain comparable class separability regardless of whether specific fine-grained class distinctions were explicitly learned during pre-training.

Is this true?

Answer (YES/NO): NO